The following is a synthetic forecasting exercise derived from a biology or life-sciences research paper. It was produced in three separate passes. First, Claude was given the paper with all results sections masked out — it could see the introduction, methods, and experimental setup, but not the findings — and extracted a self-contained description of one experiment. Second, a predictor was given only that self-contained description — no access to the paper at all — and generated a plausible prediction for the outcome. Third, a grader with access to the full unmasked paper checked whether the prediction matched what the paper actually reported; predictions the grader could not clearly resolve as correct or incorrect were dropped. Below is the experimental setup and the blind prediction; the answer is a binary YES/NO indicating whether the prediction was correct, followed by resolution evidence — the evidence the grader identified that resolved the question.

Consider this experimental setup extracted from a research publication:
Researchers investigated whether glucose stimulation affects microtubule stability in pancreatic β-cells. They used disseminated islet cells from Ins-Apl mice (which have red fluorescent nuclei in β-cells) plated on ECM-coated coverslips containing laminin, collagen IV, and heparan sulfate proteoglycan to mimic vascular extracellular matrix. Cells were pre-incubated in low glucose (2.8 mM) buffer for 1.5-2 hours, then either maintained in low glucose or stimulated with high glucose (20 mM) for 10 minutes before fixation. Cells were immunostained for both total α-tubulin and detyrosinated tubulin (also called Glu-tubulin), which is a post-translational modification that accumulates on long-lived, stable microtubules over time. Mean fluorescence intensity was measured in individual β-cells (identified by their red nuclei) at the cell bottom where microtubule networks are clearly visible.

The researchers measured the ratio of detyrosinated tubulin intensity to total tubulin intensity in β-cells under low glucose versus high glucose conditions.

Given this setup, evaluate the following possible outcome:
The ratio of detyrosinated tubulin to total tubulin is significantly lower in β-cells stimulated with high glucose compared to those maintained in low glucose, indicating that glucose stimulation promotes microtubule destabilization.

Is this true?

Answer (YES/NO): YES